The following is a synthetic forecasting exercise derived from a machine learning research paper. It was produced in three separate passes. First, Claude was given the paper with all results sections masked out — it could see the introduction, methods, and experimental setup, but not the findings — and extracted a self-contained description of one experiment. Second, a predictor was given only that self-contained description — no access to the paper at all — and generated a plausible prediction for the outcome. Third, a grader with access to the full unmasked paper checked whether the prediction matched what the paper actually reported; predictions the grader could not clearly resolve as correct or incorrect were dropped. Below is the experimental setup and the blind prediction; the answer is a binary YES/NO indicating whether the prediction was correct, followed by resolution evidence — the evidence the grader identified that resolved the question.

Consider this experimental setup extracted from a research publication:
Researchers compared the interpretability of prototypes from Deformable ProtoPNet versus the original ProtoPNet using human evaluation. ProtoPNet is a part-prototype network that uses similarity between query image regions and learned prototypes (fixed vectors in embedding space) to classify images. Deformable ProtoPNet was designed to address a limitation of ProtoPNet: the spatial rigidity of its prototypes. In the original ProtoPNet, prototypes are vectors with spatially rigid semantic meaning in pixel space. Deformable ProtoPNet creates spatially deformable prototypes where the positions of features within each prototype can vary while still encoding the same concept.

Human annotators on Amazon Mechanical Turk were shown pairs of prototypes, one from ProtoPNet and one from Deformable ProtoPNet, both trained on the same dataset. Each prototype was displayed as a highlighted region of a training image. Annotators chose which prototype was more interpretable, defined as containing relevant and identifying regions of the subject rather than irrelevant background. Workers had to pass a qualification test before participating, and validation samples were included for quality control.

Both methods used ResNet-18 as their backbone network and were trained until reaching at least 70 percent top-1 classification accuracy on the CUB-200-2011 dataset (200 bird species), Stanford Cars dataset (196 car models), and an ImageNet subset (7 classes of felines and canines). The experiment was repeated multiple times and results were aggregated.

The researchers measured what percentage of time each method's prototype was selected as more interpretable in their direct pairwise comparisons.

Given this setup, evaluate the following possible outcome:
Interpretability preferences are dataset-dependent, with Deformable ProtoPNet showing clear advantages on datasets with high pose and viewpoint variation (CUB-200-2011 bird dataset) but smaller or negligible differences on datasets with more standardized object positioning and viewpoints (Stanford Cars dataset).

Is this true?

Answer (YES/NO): NO